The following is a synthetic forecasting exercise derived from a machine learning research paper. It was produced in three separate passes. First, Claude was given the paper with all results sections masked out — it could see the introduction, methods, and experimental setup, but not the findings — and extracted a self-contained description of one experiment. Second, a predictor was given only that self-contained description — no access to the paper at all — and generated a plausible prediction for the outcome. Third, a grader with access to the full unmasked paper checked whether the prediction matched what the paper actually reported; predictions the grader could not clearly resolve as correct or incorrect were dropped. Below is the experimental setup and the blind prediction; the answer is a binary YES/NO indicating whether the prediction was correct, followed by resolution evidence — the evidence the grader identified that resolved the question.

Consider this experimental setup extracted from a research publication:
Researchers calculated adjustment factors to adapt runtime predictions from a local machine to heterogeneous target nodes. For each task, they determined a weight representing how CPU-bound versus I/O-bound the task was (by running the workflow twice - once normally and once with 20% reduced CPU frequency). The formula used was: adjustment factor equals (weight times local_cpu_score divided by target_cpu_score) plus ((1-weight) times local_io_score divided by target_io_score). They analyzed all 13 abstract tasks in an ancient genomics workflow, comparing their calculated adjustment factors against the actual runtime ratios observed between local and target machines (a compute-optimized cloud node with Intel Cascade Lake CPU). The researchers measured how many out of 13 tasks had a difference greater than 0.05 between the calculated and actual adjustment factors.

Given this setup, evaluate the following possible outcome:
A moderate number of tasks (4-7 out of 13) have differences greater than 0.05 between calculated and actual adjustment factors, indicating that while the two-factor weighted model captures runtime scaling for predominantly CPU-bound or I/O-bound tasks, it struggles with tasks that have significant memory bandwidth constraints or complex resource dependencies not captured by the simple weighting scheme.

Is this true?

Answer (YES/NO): NO